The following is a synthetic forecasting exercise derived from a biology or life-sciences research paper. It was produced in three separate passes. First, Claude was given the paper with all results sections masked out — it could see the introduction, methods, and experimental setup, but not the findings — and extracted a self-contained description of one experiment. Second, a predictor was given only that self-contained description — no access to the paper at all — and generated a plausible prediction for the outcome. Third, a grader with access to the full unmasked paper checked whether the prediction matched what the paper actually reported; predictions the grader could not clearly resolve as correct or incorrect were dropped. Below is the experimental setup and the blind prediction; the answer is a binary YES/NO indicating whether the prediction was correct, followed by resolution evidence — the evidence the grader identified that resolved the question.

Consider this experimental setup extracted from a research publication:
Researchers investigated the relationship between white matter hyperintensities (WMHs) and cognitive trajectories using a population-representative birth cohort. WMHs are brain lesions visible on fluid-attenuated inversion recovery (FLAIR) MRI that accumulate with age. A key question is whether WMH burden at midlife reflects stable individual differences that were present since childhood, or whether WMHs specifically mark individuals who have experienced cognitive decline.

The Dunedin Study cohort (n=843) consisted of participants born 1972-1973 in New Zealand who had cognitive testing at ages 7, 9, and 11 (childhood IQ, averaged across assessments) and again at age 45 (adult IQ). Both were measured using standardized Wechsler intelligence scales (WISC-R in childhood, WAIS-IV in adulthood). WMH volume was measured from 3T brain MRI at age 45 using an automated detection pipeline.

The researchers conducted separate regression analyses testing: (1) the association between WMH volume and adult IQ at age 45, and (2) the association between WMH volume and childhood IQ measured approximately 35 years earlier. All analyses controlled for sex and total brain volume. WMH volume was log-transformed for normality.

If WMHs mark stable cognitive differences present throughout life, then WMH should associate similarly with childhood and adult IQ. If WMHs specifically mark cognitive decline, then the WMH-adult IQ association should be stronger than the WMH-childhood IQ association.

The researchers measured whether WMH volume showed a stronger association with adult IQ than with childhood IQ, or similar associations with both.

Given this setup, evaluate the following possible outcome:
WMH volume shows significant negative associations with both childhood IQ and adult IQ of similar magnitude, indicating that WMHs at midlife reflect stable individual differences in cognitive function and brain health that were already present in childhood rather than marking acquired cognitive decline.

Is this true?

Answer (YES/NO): NO